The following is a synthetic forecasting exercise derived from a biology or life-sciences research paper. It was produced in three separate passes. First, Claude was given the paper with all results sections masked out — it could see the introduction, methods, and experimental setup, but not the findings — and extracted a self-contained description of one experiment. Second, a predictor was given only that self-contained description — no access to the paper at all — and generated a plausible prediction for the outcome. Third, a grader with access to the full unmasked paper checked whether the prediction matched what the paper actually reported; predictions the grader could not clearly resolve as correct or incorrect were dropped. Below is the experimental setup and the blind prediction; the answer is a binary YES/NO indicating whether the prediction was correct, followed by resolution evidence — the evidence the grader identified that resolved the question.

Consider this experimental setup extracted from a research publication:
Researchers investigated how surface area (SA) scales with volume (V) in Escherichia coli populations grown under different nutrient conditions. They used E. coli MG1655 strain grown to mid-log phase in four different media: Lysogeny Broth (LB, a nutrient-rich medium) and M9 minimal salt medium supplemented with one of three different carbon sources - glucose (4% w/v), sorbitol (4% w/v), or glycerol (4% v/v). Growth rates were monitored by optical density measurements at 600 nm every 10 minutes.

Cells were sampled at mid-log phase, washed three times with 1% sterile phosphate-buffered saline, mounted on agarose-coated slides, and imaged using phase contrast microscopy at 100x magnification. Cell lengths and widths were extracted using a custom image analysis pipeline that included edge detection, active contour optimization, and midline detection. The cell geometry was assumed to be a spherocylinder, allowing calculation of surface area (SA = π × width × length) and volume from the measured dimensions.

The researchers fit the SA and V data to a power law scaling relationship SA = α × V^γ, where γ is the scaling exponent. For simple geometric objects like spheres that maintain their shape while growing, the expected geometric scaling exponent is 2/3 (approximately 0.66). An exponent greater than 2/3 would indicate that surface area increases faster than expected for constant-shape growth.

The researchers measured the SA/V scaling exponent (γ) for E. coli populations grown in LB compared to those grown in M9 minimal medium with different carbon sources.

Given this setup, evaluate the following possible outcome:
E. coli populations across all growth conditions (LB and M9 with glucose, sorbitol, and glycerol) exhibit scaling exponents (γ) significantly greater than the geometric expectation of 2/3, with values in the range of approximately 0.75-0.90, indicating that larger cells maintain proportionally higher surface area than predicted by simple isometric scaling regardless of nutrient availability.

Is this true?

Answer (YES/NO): NO